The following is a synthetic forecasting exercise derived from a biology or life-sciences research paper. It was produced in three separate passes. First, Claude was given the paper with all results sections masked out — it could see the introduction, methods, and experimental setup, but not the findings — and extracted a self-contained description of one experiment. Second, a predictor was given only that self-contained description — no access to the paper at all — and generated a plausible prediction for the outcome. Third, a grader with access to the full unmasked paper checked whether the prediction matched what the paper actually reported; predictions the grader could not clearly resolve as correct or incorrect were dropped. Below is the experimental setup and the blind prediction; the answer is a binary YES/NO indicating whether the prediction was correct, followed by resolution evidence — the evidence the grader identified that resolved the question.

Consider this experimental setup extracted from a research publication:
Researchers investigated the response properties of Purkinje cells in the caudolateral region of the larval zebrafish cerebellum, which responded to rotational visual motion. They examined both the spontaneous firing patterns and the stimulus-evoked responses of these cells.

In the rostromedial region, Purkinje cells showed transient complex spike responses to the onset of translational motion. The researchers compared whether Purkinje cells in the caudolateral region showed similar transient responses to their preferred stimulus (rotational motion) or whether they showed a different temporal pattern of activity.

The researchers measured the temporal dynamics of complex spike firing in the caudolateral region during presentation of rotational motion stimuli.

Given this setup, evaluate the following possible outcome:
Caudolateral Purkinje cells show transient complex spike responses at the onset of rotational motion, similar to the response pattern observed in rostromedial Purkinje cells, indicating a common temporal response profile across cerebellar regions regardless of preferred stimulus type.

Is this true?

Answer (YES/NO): NO